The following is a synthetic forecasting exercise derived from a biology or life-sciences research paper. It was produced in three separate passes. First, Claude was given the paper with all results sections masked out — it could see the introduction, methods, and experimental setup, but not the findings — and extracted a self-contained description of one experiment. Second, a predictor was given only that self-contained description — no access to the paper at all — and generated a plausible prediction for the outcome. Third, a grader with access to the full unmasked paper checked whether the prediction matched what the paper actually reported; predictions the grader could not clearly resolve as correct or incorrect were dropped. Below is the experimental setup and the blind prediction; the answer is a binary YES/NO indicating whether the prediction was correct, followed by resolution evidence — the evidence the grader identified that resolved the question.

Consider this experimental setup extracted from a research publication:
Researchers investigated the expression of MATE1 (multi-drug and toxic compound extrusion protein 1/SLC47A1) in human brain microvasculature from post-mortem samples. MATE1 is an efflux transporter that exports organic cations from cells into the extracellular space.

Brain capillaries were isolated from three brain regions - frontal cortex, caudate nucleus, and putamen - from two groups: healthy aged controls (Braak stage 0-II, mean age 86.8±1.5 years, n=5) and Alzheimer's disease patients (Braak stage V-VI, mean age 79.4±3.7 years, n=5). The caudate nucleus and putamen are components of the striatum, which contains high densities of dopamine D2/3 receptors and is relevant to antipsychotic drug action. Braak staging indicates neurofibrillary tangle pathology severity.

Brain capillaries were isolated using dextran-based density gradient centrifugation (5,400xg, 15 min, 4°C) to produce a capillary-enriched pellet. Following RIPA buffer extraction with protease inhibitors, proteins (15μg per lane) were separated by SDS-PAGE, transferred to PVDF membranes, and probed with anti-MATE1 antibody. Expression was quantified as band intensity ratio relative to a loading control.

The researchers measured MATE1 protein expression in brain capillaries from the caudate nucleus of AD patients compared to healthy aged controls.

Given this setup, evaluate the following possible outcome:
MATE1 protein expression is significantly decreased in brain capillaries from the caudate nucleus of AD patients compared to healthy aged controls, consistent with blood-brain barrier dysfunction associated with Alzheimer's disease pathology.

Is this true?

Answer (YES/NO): NO